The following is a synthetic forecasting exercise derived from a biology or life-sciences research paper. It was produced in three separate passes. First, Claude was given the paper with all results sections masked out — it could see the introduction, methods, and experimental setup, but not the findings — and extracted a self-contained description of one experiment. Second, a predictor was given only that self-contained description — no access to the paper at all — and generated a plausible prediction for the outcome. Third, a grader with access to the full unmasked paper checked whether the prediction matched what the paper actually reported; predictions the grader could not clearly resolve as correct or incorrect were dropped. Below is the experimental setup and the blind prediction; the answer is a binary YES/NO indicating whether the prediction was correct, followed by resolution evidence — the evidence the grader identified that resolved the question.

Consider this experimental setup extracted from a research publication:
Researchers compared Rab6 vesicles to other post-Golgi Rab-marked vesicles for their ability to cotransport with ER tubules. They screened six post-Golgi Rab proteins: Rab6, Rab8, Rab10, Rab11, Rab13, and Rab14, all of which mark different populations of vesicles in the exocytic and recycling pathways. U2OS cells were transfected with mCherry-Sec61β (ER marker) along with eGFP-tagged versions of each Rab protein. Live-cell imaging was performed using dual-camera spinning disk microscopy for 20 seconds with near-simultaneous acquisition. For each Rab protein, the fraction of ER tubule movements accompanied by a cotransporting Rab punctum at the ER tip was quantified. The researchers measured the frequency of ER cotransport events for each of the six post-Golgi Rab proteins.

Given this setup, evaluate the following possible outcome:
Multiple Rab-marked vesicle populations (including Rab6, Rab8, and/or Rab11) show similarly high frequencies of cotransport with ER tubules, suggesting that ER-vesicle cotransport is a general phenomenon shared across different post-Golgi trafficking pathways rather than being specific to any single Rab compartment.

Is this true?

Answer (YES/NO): NO